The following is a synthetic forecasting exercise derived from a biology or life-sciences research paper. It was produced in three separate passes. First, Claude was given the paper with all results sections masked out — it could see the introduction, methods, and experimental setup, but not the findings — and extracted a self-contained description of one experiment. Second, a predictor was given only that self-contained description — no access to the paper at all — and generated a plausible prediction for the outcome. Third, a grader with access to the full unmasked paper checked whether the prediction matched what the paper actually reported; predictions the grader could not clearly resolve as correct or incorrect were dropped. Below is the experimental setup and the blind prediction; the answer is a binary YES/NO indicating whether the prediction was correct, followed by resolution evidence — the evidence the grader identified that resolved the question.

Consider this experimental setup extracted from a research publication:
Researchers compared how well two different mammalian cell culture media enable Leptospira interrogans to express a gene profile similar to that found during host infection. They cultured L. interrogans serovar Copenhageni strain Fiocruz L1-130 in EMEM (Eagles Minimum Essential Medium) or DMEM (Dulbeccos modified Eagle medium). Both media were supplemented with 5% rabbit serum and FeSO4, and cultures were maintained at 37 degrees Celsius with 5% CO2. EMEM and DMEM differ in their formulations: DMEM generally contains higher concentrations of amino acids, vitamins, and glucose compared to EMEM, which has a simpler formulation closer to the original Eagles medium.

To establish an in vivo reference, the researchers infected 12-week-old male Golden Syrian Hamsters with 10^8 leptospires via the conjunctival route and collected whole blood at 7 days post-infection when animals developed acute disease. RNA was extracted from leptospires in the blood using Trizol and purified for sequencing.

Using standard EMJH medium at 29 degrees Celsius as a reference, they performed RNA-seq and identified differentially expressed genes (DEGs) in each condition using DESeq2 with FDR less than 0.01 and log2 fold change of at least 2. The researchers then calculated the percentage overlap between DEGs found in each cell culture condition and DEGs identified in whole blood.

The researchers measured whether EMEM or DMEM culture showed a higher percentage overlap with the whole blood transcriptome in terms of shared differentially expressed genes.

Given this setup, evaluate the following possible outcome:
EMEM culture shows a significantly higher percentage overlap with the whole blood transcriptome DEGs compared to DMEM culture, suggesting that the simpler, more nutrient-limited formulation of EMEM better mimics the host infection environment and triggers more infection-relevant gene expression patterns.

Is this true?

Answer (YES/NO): NO